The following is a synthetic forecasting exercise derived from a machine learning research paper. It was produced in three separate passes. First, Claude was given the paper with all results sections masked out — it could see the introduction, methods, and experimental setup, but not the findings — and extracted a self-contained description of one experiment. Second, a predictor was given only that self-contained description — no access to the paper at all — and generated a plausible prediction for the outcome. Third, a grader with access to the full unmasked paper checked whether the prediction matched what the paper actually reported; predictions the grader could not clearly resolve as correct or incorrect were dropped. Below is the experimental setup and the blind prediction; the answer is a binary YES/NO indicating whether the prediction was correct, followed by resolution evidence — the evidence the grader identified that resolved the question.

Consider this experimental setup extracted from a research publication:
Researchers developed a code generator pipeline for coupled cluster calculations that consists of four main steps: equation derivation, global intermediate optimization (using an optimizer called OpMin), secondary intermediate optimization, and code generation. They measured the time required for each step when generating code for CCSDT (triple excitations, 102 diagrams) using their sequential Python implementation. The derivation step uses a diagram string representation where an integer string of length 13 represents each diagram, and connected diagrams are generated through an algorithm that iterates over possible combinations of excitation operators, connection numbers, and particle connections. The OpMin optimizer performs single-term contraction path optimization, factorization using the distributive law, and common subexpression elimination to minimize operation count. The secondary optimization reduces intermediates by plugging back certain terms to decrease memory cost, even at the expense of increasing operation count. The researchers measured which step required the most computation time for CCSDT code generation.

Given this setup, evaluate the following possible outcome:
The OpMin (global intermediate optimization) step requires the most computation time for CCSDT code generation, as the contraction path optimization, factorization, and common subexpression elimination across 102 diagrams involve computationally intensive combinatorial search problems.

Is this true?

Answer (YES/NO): YES